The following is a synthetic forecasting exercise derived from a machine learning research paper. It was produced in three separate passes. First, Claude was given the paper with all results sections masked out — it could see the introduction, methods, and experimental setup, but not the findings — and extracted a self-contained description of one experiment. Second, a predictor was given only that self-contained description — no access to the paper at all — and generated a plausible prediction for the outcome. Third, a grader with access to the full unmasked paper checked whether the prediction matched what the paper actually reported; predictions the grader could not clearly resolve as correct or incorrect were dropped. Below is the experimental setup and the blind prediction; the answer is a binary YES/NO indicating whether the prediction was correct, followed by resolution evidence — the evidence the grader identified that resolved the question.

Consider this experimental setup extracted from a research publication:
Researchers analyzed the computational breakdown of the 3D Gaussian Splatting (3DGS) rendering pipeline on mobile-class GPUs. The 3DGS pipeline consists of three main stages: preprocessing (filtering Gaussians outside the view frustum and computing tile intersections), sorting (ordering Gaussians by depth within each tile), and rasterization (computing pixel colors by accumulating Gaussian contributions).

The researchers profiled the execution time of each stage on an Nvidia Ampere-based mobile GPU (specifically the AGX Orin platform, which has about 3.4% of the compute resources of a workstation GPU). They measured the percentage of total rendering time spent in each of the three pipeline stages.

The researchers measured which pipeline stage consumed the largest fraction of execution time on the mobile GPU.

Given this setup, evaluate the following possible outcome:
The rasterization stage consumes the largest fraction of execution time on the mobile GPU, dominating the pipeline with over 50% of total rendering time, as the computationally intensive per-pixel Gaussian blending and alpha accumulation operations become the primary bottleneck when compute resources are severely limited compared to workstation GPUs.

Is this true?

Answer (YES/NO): YES